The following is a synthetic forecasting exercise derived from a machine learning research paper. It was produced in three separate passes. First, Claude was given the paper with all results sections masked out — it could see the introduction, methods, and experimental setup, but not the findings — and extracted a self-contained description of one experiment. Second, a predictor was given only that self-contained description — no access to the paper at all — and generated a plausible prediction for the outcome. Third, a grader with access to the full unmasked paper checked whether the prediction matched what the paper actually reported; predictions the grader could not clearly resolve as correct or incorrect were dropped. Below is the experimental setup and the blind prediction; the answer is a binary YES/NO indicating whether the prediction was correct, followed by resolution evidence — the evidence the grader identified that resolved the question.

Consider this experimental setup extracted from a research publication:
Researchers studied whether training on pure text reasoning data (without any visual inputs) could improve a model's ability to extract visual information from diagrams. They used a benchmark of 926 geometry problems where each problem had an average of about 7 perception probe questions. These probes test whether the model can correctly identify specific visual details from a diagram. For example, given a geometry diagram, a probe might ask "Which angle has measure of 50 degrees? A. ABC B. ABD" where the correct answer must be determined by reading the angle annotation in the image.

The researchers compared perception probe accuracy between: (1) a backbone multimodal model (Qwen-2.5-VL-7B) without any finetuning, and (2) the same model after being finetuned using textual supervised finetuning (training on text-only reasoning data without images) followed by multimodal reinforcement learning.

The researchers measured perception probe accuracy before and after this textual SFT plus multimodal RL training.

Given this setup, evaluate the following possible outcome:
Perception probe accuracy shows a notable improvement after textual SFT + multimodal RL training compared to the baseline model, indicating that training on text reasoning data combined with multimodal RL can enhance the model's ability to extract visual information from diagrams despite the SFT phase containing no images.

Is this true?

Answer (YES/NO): YES